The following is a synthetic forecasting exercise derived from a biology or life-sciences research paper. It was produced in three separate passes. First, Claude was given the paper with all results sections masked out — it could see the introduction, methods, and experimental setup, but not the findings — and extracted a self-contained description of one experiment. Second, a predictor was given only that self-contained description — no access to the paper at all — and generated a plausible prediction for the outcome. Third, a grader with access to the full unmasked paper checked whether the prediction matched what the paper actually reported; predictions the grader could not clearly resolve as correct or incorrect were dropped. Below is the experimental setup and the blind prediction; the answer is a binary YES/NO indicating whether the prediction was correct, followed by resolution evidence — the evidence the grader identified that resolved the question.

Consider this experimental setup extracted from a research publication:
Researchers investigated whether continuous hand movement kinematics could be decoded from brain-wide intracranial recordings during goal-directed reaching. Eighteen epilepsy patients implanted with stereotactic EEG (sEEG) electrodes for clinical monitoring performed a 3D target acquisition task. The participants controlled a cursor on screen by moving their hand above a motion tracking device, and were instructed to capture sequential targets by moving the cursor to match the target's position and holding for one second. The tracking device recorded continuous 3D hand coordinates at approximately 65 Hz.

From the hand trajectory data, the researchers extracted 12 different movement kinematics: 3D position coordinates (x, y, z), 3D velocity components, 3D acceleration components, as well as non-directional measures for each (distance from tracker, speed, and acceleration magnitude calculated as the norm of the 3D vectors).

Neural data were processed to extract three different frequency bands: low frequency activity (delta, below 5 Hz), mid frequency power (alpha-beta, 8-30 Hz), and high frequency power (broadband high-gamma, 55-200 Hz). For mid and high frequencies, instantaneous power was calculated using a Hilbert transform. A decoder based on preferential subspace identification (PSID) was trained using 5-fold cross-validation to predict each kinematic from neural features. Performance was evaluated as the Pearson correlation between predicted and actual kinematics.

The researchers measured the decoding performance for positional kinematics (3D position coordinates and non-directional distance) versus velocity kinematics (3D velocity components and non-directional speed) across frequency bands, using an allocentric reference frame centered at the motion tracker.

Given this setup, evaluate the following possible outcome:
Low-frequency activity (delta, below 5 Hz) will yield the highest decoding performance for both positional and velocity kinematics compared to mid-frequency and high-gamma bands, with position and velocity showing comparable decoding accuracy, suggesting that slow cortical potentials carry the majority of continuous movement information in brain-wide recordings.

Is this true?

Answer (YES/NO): NO